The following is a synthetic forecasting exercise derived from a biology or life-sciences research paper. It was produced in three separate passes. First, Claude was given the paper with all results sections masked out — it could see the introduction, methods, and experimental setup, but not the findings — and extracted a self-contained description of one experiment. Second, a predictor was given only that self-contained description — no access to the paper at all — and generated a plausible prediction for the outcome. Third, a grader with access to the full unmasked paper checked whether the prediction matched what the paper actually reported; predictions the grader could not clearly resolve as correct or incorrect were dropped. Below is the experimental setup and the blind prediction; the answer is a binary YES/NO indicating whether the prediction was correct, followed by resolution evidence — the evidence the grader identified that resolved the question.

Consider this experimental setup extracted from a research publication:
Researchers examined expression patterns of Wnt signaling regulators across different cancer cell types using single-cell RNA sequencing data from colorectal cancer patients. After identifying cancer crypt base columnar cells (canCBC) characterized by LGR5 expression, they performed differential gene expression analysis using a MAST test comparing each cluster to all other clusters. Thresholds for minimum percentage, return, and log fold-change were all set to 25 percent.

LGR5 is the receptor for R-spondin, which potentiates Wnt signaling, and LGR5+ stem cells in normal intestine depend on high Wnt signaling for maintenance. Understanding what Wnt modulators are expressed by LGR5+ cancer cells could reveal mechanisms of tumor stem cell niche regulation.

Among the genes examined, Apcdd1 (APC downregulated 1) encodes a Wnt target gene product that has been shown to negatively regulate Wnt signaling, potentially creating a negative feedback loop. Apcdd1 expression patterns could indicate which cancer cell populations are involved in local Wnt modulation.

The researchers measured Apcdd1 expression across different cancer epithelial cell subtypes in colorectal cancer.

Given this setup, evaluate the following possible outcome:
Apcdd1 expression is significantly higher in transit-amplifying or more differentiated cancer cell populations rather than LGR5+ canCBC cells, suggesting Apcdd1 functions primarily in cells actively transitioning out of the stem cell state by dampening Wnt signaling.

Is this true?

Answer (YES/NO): NO